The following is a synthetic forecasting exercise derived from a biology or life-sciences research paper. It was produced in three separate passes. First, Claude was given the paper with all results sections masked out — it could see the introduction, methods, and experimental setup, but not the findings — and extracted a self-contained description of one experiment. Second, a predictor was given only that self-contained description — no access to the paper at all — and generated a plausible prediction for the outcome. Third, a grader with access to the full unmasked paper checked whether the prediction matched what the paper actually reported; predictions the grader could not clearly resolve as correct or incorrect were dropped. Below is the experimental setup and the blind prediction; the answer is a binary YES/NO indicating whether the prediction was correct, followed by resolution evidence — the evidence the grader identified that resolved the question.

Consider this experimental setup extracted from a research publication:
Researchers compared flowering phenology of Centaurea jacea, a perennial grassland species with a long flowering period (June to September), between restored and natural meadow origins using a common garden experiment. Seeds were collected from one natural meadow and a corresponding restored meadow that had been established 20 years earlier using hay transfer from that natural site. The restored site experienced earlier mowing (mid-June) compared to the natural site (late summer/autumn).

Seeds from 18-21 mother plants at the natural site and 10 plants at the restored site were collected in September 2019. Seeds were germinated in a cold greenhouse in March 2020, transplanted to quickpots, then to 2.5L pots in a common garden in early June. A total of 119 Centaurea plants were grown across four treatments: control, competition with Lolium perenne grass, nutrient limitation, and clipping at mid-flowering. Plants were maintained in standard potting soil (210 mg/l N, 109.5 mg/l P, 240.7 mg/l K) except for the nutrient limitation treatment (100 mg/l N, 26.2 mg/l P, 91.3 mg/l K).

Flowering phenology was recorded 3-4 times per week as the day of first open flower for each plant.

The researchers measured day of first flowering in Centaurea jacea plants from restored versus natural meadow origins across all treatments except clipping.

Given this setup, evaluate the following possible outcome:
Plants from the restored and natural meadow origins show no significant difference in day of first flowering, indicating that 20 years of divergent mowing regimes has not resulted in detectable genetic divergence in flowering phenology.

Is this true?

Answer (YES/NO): YES